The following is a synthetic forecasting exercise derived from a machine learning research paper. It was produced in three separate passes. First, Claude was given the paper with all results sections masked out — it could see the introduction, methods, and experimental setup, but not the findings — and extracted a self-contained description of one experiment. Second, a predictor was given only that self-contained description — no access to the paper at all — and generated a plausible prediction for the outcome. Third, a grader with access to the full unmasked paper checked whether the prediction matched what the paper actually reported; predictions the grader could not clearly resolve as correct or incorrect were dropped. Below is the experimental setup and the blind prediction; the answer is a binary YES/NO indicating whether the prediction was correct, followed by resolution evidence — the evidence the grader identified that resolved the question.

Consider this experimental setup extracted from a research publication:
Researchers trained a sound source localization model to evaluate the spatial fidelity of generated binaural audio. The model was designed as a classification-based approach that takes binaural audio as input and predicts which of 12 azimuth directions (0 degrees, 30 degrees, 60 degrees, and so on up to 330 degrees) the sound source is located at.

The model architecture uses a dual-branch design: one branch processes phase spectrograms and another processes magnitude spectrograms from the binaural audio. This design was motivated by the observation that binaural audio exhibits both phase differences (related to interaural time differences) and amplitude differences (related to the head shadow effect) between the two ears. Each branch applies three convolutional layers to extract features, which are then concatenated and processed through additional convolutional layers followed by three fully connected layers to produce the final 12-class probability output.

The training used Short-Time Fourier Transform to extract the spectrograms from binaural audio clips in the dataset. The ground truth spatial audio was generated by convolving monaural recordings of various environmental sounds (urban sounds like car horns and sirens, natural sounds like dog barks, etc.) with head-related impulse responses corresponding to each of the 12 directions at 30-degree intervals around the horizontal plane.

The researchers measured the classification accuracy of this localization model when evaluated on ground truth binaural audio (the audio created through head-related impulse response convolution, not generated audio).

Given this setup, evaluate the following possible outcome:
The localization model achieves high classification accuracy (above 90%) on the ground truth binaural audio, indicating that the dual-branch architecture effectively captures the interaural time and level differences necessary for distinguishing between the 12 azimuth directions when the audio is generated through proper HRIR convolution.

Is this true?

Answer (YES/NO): YES